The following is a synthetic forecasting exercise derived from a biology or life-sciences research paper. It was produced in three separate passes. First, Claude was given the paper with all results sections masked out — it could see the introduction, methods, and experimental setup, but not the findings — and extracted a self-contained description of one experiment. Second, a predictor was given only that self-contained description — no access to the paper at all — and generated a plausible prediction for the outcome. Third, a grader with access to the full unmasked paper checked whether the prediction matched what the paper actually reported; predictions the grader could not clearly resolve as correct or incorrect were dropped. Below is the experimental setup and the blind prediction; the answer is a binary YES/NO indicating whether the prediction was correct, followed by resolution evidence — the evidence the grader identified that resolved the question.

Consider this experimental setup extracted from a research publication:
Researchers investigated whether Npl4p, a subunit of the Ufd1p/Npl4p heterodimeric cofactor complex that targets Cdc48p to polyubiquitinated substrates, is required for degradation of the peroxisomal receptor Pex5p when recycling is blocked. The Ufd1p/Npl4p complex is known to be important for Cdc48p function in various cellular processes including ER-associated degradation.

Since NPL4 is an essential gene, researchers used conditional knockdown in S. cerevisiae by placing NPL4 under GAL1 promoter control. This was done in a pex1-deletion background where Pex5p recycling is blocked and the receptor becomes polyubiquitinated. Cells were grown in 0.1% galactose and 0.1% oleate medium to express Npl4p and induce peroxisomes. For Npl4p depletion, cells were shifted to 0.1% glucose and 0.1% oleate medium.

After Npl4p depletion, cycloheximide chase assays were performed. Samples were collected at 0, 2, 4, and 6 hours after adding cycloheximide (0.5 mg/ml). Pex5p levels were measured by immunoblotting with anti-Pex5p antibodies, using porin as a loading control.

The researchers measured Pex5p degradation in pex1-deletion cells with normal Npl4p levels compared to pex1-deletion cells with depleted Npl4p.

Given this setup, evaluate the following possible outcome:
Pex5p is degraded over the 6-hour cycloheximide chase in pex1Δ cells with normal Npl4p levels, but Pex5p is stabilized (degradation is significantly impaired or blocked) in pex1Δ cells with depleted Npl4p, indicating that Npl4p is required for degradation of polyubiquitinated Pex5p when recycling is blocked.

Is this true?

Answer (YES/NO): YES